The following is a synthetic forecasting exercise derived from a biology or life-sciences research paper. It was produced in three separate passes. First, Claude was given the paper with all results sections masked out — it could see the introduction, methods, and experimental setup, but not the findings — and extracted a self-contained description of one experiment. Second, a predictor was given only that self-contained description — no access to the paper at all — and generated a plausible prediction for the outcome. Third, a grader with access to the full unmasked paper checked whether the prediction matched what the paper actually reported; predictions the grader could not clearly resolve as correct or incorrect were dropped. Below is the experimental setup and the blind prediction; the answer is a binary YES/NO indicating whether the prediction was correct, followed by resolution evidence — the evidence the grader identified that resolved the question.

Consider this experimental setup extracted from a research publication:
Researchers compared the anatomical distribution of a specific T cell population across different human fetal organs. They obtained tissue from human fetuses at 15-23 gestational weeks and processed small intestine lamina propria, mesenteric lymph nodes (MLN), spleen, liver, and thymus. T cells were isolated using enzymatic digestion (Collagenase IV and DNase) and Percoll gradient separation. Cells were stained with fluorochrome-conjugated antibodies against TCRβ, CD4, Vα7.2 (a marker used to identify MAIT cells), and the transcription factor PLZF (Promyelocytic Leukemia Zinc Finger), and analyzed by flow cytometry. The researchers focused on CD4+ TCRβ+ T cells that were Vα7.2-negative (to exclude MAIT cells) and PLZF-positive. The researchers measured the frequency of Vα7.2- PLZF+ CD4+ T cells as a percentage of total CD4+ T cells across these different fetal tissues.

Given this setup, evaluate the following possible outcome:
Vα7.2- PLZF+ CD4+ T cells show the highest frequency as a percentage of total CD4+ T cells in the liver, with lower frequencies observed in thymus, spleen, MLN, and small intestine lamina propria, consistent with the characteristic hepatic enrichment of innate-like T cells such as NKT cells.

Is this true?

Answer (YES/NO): NO